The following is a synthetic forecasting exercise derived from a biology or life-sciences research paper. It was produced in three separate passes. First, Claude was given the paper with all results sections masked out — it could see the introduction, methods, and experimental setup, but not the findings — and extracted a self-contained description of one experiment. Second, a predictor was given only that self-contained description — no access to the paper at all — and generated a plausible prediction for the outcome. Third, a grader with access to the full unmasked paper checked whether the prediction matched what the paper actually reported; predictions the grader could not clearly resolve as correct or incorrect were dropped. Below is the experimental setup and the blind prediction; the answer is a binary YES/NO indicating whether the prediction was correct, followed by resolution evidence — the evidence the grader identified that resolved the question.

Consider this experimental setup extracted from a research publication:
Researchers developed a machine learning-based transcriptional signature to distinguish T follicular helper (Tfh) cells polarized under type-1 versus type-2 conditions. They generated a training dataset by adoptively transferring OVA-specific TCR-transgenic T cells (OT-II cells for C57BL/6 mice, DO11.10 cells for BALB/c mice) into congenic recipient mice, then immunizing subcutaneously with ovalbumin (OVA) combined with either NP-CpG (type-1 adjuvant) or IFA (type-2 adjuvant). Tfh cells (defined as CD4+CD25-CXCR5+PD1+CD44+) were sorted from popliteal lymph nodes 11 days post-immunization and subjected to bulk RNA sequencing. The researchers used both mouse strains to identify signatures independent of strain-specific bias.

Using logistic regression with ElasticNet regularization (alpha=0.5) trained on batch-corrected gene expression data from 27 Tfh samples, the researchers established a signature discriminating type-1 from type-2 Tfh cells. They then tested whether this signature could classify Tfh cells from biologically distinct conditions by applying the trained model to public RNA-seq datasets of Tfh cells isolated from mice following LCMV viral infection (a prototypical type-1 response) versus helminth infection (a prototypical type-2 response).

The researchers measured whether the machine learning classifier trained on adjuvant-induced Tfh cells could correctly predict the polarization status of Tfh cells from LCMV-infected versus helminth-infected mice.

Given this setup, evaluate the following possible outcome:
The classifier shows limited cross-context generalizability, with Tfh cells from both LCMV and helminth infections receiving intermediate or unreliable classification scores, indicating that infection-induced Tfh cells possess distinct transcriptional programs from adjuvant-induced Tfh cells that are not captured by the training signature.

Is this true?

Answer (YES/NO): NO